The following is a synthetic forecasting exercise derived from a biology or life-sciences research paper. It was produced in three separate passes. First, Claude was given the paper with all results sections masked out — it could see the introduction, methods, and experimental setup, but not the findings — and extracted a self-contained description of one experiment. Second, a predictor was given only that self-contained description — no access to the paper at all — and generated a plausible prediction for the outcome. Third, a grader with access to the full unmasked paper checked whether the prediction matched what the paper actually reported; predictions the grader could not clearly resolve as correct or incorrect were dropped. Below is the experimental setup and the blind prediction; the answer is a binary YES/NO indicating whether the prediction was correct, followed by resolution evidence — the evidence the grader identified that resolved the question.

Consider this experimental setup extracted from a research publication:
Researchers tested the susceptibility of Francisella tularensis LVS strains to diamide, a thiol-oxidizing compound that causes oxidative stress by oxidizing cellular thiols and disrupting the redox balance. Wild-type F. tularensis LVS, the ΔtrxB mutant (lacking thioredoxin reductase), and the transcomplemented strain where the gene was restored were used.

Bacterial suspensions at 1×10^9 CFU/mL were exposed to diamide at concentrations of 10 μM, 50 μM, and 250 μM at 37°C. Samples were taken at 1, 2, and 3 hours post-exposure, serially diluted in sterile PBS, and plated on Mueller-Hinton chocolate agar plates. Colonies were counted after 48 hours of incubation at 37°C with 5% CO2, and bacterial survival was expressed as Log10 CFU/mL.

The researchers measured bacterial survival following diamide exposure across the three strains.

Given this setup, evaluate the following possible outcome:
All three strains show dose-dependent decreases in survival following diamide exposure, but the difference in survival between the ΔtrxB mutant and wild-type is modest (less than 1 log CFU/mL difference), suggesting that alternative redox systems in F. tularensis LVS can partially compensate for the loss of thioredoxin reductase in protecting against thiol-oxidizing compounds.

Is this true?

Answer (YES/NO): NO